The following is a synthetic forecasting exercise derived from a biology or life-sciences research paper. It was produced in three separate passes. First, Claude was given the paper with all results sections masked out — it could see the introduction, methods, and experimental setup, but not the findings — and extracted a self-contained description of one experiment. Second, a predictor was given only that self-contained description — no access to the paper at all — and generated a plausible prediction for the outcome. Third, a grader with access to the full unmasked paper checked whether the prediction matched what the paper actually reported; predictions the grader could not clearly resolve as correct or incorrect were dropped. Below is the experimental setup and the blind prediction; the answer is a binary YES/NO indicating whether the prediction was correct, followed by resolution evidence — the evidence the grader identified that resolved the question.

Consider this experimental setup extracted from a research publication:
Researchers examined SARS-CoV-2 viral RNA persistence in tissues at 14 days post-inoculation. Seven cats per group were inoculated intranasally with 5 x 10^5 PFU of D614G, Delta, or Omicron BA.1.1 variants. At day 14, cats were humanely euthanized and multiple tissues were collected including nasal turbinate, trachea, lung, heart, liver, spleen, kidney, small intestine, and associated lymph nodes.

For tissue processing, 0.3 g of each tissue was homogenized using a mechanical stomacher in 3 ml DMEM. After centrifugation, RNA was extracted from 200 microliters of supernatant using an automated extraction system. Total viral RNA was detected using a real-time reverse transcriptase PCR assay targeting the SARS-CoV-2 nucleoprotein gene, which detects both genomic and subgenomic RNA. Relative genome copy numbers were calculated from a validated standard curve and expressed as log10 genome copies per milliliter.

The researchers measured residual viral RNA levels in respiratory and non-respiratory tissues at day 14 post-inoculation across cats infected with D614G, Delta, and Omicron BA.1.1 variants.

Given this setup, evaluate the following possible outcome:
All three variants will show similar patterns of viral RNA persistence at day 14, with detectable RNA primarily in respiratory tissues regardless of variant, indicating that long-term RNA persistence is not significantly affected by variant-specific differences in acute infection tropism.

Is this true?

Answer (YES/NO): NO